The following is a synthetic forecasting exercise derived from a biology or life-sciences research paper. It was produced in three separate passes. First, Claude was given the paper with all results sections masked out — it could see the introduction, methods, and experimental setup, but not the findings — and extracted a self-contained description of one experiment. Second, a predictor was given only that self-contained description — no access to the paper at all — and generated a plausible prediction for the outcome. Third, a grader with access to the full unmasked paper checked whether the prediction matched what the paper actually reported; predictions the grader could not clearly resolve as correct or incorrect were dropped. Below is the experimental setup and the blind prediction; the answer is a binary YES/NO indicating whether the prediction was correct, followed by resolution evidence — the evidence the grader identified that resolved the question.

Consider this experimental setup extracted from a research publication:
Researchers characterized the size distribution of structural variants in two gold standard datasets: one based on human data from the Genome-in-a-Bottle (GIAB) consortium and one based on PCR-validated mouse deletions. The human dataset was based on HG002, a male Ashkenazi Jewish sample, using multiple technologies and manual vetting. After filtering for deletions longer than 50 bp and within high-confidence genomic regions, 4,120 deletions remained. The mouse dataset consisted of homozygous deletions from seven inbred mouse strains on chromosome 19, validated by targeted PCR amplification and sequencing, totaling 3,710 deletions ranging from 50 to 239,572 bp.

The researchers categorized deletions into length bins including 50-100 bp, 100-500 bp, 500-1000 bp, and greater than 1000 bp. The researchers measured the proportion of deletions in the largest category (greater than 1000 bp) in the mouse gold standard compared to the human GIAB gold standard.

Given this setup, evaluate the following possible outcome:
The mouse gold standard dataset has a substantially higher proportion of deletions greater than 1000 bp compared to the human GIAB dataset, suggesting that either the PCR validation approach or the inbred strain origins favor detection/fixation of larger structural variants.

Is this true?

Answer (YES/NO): YES